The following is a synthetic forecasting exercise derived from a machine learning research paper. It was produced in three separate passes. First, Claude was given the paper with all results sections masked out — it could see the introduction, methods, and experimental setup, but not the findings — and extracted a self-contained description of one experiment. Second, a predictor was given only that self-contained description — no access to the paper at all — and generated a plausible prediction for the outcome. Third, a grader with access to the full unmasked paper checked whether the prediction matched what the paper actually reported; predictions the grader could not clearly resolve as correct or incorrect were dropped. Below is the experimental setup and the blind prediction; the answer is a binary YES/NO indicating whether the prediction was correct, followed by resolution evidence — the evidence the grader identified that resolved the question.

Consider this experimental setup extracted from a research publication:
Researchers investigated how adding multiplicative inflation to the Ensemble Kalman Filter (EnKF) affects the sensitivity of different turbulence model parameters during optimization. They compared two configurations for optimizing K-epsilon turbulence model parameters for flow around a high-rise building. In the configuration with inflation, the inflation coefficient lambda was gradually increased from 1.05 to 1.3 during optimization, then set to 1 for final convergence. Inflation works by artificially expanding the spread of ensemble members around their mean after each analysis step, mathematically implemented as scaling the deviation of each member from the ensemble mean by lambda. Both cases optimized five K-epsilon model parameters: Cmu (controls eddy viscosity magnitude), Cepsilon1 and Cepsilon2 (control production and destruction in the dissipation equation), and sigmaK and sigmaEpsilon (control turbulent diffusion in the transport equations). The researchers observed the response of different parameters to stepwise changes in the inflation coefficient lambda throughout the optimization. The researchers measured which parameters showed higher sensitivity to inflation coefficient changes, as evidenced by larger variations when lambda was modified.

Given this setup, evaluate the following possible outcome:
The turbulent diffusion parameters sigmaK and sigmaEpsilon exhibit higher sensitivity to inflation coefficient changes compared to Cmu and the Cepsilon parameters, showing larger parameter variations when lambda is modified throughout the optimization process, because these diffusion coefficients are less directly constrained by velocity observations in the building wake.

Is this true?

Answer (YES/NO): NO